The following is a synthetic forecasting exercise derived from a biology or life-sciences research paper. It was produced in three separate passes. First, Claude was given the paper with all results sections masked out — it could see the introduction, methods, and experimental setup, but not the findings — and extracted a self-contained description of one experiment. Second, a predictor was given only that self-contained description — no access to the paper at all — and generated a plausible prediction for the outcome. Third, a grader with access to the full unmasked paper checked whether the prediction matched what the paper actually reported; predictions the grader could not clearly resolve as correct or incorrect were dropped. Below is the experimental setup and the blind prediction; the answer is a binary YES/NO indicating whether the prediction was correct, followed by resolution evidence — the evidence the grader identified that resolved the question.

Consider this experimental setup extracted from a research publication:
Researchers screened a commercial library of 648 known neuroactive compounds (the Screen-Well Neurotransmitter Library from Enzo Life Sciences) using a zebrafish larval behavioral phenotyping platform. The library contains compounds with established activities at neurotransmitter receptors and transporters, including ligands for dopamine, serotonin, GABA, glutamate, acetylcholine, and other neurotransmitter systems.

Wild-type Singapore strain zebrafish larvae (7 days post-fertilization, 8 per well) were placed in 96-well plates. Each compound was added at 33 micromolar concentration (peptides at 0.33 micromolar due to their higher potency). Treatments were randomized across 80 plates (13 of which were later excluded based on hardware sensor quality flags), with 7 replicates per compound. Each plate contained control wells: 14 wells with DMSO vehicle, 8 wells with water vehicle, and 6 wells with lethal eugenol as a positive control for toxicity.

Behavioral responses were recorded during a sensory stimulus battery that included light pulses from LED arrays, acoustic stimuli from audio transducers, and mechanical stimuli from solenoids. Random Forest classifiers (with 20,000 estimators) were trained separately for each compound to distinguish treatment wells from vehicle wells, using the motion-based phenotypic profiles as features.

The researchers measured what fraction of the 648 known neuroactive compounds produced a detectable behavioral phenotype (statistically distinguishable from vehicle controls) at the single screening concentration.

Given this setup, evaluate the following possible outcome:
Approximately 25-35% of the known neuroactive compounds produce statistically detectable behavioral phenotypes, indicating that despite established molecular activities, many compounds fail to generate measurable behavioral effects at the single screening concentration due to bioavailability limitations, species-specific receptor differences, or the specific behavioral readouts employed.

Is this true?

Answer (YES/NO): NO